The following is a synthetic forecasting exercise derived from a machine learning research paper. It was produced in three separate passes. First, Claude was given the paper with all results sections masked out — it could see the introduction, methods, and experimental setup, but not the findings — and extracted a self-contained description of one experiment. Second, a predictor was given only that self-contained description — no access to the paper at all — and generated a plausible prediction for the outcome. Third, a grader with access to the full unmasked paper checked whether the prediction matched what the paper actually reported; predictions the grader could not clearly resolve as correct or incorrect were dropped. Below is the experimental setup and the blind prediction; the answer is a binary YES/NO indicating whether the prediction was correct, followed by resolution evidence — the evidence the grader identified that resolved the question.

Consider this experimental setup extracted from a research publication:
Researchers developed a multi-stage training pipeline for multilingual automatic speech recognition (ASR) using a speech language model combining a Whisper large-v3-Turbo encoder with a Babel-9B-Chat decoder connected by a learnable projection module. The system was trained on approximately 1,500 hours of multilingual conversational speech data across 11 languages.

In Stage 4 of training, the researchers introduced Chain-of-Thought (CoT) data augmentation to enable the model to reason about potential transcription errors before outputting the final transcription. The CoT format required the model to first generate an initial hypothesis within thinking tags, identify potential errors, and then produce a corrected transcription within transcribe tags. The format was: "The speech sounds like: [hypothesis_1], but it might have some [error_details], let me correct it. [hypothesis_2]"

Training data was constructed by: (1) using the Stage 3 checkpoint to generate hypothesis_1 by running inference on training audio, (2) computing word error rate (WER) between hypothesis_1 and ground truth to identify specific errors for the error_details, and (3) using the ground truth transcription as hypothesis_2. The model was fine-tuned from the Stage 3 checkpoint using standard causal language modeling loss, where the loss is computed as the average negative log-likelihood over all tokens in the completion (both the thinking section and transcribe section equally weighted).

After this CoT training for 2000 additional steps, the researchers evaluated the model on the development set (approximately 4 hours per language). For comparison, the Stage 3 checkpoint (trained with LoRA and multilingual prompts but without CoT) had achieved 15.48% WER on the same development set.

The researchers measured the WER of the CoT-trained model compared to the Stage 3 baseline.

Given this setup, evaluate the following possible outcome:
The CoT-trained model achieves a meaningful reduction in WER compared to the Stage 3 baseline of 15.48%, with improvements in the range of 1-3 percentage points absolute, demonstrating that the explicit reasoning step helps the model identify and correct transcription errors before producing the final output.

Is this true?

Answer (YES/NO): NO